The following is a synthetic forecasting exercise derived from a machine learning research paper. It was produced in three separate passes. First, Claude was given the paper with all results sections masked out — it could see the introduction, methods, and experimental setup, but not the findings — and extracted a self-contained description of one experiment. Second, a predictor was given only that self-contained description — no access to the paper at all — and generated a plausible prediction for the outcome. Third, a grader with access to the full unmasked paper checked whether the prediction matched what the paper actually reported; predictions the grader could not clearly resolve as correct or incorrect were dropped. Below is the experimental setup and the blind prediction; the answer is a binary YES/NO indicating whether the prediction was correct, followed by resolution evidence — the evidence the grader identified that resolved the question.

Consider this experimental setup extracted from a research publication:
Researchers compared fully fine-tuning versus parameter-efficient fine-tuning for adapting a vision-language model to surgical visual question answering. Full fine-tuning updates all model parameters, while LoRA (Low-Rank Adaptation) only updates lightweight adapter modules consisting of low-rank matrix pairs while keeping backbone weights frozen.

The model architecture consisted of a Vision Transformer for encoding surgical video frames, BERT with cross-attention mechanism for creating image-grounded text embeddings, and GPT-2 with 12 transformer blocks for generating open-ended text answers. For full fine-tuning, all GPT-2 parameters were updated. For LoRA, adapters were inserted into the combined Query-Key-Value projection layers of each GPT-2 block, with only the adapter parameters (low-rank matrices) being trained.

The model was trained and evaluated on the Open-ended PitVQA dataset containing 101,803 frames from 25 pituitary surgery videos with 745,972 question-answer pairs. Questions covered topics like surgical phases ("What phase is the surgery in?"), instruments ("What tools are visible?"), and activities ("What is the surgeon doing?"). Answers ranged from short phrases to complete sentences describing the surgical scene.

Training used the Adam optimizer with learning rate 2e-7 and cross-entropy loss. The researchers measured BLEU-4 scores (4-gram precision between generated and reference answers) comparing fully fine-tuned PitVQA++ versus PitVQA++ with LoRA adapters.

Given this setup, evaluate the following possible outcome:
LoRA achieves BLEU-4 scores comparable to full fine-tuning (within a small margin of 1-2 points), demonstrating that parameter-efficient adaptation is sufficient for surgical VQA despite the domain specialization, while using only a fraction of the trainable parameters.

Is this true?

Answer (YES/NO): YES